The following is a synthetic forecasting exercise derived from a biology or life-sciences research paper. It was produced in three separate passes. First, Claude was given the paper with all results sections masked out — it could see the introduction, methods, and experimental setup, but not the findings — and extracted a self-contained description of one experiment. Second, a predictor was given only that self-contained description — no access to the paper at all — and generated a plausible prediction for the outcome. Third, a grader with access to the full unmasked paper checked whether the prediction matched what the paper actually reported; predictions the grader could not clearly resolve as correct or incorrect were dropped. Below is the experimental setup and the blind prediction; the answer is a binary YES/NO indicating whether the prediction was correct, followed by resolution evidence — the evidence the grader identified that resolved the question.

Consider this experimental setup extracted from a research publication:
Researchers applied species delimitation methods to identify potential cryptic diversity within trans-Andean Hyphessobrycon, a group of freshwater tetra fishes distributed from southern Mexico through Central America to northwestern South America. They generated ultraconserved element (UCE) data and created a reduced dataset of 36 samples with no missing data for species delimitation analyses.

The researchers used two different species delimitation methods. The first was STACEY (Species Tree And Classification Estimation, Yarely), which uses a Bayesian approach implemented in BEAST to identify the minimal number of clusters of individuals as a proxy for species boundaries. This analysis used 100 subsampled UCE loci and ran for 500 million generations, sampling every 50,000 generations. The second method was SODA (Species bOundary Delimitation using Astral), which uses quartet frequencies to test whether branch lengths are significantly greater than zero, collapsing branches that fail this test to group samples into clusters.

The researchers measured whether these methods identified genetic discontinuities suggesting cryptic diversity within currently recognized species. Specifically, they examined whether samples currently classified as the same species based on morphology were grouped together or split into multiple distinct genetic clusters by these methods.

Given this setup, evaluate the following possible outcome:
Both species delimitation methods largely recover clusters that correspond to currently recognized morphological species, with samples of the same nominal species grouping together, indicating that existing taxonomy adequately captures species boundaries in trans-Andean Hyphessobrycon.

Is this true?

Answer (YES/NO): NO